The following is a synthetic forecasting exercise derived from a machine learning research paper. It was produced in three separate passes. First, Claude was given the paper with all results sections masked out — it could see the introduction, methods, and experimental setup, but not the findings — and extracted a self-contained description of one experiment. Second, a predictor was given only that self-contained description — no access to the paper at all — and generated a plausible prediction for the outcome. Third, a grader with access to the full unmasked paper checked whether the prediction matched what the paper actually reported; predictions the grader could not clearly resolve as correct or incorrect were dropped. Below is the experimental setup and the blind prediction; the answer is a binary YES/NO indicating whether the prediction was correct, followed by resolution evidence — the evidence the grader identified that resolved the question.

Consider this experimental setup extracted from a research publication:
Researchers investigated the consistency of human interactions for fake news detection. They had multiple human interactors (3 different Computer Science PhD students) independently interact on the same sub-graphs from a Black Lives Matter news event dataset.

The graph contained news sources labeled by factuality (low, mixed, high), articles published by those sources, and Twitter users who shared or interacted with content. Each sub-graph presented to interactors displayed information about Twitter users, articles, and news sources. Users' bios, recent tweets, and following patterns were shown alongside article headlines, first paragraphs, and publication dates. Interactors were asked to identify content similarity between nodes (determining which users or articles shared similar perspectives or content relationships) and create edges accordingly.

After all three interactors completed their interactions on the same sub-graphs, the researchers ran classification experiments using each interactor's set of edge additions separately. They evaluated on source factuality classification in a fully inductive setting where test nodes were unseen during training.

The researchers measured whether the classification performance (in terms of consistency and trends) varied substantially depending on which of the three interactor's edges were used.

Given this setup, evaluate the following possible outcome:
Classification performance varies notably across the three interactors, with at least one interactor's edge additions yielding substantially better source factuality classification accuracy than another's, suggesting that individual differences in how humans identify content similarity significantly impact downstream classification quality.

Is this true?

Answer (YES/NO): NO